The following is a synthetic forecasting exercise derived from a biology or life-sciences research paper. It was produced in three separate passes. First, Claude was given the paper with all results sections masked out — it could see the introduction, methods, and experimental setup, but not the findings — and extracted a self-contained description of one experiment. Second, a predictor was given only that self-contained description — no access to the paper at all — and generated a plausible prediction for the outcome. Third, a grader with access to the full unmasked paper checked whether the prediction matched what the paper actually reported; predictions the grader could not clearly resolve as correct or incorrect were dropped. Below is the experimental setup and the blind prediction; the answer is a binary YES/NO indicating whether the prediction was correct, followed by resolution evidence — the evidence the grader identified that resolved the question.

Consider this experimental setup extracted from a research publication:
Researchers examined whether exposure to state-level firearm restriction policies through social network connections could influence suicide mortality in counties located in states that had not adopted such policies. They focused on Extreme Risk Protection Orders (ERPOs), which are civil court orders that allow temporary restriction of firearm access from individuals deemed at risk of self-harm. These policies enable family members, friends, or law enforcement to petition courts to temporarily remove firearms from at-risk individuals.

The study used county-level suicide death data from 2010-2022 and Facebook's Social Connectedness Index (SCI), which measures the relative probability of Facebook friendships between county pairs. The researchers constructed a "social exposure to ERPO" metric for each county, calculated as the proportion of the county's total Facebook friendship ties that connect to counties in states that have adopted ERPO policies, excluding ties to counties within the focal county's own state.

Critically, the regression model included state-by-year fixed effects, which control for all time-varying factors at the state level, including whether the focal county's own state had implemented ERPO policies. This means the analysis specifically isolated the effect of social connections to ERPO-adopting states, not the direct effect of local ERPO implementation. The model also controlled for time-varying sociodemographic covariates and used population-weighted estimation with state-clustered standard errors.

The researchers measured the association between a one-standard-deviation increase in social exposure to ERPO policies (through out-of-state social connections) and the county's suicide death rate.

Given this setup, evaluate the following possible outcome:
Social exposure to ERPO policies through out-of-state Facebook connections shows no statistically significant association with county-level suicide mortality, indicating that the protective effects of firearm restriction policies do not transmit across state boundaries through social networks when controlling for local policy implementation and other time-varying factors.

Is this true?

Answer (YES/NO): NO